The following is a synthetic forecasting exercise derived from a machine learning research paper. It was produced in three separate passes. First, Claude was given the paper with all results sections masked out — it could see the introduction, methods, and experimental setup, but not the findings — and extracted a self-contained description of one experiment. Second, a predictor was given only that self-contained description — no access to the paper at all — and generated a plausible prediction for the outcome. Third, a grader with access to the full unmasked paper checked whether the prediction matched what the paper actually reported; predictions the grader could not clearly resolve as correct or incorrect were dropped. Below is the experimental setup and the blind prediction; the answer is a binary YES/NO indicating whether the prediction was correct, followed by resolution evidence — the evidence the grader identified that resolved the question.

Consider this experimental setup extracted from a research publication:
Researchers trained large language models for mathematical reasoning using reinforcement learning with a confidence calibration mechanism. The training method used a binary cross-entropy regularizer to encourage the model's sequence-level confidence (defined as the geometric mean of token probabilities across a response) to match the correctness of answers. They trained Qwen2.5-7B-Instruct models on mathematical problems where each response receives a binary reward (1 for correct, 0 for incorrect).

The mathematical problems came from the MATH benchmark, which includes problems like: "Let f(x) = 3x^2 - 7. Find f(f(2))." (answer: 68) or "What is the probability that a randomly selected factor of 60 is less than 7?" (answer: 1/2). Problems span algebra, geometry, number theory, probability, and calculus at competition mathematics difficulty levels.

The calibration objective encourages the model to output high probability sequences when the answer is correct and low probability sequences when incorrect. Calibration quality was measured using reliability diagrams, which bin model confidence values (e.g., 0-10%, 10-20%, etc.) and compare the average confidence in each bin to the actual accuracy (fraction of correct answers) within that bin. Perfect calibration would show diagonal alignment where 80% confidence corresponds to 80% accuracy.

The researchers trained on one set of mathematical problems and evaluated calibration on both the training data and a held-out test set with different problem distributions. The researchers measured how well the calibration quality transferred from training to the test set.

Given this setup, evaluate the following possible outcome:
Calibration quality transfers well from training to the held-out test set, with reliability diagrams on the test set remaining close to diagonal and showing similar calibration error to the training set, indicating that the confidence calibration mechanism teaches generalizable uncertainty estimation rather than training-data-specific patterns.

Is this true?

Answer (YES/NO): NO